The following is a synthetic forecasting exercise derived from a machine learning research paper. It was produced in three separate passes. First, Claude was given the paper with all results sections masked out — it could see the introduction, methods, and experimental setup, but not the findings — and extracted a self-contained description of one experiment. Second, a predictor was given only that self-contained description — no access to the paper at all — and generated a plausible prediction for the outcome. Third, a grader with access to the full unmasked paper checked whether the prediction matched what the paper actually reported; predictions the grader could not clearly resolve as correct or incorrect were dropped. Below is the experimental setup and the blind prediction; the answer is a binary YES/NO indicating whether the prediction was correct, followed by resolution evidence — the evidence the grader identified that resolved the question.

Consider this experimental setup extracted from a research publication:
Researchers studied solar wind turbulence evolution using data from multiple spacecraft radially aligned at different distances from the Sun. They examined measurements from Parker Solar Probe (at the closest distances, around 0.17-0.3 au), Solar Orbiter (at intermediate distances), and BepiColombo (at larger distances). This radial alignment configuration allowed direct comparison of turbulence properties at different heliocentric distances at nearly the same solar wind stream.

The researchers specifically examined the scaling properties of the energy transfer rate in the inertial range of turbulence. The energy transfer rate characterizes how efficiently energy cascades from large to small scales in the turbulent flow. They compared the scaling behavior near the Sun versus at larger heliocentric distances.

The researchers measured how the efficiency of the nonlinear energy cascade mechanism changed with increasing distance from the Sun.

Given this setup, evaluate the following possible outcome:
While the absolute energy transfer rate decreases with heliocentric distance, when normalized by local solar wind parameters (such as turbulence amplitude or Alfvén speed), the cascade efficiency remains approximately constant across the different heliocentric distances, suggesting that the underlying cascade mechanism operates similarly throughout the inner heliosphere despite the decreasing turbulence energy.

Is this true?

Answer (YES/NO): NO